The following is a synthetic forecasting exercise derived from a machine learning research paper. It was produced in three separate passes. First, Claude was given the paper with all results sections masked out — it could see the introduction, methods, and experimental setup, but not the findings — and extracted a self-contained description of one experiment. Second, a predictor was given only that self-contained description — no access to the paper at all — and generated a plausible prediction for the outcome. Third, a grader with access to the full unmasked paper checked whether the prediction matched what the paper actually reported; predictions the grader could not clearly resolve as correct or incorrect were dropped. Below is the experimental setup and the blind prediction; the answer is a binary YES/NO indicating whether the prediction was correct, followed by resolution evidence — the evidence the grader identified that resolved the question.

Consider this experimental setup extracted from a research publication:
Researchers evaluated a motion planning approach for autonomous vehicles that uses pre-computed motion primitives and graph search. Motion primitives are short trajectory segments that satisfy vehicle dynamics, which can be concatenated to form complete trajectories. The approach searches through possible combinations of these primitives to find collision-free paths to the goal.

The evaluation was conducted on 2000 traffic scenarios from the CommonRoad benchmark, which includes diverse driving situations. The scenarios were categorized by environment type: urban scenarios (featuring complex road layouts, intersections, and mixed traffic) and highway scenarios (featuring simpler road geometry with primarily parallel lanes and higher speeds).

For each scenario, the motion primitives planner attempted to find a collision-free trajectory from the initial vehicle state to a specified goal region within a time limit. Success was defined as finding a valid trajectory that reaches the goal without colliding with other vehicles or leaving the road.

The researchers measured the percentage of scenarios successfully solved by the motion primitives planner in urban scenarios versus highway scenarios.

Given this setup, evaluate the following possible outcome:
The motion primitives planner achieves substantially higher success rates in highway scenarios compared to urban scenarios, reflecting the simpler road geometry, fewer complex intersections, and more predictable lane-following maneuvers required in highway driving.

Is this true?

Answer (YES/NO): YES